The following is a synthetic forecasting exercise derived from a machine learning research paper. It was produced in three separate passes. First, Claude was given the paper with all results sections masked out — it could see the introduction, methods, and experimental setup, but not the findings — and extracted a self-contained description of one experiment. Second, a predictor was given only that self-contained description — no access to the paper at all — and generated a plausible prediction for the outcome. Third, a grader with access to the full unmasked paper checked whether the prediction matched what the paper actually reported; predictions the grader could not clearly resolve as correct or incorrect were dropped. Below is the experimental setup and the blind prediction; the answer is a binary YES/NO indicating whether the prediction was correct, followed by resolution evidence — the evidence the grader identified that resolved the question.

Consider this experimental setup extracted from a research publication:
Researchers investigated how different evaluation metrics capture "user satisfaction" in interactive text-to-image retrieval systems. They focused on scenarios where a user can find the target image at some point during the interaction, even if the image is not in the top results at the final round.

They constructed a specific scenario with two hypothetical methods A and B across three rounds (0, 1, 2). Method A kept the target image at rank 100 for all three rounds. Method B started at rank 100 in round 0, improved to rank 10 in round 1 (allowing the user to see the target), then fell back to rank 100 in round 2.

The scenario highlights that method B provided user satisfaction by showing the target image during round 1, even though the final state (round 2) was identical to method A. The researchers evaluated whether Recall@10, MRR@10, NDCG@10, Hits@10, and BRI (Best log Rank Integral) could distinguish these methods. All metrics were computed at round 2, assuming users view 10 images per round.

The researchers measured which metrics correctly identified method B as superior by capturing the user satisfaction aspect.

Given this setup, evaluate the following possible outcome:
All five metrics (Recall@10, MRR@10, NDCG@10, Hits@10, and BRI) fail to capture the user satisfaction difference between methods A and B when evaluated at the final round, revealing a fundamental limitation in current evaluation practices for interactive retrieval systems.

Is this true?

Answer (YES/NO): NO